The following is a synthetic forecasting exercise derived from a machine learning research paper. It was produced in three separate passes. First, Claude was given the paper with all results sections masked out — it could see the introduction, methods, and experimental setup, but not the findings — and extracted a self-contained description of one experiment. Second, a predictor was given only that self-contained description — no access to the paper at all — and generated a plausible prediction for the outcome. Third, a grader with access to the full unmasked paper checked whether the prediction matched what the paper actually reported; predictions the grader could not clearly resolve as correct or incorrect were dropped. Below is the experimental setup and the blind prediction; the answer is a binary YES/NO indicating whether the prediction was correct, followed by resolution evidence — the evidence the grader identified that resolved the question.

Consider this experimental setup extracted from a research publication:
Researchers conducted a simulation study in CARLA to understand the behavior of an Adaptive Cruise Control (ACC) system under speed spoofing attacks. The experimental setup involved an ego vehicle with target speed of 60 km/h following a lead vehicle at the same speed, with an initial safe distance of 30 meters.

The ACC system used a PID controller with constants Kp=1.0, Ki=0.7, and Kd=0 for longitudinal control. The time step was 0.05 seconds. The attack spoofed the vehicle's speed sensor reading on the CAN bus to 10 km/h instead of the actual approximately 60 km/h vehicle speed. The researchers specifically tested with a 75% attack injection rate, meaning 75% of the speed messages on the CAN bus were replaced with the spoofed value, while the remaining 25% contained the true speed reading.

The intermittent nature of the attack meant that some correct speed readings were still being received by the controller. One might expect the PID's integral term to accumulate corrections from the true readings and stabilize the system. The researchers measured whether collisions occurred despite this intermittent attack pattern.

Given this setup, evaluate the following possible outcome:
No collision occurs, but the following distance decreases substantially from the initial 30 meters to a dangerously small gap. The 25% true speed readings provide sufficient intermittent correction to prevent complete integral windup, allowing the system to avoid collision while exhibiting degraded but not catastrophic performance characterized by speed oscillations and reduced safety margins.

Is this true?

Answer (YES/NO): NO